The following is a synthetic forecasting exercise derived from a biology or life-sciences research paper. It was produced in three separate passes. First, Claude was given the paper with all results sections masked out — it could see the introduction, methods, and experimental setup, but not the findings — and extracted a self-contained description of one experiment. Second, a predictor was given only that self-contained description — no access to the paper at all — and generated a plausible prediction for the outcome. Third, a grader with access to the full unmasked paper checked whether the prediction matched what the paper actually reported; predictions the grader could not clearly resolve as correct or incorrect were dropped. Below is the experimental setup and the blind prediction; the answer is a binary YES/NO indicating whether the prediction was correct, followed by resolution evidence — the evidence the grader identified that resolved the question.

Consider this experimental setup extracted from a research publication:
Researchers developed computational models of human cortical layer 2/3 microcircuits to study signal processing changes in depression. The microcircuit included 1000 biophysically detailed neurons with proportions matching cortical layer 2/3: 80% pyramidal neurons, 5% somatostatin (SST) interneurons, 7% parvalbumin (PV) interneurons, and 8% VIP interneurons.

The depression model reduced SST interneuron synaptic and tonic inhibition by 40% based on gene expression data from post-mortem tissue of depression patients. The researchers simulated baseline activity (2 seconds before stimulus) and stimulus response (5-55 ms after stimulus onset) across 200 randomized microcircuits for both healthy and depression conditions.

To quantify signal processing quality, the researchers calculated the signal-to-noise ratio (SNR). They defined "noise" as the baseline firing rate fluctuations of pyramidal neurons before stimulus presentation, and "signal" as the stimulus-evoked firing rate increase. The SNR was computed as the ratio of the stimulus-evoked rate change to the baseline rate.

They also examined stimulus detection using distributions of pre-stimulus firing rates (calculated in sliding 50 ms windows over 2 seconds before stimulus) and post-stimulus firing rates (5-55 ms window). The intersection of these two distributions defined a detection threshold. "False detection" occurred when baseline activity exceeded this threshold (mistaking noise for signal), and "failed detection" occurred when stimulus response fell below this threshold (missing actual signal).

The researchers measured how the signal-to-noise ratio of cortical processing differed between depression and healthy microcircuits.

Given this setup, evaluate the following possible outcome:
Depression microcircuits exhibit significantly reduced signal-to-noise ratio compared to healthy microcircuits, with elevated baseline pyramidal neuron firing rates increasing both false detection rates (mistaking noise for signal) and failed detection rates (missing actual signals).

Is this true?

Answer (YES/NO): YES